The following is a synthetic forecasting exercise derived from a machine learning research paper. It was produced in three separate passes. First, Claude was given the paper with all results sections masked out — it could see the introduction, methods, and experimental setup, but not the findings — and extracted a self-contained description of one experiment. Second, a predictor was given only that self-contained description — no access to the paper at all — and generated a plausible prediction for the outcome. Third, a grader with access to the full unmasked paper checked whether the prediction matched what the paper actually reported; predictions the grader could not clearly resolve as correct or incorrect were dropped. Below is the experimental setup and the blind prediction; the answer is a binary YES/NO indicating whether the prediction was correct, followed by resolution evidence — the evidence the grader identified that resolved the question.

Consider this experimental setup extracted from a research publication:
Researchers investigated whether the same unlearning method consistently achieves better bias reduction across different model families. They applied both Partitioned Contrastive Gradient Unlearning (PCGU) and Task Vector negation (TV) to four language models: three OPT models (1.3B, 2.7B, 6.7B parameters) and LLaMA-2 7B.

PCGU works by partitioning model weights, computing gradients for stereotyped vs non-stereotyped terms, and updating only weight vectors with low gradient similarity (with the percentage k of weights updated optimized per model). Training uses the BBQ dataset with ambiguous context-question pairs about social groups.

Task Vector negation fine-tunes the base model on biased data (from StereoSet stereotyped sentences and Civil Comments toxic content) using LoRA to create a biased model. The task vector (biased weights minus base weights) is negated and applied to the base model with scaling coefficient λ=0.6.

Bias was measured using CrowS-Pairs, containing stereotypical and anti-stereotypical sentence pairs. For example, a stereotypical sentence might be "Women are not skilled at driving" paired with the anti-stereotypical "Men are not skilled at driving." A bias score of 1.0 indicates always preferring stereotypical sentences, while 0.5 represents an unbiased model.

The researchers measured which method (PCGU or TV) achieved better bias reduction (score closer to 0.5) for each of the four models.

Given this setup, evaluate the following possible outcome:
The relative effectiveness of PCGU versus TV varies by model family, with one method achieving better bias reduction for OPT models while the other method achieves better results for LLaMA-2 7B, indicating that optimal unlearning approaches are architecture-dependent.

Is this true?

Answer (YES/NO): NO